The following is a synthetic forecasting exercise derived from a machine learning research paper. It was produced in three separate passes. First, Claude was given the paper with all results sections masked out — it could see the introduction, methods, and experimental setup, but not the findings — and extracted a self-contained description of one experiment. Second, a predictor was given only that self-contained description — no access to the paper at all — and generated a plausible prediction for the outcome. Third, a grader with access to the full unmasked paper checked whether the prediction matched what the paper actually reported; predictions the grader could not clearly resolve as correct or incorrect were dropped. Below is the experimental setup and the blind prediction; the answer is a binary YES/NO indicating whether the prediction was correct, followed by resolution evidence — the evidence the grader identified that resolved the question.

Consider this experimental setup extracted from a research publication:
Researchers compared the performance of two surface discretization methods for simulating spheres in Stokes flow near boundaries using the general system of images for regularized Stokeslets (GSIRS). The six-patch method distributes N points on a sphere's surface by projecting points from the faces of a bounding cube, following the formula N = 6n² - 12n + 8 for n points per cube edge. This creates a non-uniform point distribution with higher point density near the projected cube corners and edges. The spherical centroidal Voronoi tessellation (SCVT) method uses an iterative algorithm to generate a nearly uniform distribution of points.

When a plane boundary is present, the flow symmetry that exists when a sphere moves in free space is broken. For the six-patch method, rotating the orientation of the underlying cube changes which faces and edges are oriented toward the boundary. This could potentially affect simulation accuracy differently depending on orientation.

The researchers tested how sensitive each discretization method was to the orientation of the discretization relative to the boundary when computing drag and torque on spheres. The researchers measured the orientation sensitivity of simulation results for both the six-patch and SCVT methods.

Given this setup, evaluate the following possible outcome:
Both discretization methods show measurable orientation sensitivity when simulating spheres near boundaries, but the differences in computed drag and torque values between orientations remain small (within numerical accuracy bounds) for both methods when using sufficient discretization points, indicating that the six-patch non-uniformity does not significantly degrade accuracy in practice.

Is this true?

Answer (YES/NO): NO